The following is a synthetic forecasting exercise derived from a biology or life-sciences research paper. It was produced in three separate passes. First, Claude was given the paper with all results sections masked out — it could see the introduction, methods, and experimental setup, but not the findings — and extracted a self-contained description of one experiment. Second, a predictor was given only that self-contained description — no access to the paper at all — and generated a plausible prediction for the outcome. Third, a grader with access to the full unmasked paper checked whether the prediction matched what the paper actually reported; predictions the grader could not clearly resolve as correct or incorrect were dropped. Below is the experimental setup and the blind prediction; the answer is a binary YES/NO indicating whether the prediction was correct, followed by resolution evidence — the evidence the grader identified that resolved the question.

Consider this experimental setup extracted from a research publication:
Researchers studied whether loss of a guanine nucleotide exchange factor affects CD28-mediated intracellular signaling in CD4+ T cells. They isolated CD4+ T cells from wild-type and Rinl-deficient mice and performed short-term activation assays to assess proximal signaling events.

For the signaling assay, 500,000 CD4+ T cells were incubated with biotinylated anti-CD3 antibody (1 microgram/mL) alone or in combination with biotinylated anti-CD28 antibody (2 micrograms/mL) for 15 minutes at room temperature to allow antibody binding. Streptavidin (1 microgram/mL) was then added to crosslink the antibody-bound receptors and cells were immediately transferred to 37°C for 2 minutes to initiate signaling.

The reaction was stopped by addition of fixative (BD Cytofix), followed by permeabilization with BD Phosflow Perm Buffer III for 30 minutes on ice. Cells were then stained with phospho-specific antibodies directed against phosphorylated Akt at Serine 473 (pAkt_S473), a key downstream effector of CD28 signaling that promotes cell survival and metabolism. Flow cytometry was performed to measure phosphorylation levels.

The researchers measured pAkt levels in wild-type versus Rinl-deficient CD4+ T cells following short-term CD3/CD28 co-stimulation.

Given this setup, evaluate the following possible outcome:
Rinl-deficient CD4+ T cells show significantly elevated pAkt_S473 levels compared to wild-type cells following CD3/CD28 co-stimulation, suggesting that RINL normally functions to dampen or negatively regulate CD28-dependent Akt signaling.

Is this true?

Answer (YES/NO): NO